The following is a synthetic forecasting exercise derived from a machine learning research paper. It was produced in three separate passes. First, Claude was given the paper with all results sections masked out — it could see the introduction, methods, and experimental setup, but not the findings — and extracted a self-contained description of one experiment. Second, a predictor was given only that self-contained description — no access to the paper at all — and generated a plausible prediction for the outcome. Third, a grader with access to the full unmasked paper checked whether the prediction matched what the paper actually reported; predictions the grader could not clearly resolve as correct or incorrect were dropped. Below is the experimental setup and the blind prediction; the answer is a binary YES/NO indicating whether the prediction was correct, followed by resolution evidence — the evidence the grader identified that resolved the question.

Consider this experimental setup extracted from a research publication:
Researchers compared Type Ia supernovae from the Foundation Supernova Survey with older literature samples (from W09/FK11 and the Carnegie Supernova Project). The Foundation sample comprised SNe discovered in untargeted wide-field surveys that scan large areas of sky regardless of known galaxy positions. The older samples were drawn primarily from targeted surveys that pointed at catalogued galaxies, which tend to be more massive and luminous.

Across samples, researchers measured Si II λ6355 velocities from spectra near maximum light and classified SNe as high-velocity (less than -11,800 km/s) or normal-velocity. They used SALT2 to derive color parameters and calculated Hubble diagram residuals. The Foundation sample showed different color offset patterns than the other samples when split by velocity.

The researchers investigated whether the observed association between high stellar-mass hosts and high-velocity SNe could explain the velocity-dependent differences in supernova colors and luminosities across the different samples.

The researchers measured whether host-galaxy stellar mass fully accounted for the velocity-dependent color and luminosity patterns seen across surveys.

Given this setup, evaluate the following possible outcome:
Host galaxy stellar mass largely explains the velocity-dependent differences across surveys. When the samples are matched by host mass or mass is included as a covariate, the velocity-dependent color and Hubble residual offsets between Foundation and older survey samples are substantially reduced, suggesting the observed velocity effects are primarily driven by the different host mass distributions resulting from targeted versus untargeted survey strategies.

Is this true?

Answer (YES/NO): NO